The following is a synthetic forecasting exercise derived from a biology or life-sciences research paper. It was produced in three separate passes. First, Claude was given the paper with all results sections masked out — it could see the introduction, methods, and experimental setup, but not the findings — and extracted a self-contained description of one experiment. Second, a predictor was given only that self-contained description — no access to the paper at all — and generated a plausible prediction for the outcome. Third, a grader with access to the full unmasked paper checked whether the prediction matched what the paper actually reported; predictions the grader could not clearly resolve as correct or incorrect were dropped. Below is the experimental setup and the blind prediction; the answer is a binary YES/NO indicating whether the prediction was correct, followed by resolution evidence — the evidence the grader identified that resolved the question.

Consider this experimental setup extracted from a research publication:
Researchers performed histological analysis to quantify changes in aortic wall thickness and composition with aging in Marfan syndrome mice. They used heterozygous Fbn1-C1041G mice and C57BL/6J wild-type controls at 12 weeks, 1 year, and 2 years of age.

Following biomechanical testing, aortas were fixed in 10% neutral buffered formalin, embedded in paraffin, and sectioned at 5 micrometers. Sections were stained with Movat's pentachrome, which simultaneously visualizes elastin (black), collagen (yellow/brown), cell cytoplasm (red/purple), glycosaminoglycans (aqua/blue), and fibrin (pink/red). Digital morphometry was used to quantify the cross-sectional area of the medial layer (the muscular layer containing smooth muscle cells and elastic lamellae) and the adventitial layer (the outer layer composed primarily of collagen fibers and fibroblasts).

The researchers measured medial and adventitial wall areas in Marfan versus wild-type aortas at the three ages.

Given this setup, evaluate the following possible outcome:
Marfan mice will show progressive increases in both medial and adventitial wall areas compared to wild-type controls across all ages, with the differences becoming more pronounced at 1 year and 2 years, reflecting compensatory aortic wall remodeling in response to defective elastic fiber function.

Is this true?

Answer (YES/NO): NO